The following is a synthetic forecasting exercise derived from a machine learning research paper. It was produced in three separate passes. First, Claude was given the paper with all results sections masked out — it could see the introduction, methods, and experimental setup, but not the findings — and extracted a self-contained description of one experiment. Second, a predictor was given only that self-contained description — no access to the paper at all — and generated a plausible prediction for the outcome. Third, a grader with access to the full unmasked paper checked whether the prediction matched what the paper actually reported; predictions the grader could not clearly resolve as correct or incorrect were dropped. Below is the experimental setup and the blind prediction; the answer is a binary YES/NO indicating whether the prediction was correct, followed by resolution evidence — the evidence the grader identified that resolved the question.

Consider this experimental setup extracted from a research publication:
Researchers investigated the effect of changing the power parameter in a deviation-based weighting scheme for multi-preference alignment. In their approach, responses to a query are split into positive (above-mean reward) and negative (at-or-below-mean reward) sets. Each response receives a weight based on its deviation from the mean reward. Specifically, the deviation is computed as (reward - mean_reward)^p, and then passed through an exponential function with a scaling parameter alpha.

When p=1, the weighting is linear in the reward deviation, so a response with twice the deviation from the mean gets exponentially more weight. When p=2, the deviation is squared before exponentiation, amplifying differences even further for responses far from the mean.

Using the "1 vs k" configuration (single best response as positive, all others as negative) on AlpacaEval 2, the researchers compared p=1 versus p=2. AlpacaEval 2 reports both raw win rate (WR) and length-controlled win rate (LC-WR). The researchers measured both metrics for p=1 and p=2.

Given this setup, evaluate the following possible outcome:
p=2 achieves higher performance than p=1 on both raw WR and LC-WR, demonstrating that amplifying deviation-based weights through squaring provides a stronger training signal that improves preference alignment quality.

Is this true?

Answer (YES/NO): YES